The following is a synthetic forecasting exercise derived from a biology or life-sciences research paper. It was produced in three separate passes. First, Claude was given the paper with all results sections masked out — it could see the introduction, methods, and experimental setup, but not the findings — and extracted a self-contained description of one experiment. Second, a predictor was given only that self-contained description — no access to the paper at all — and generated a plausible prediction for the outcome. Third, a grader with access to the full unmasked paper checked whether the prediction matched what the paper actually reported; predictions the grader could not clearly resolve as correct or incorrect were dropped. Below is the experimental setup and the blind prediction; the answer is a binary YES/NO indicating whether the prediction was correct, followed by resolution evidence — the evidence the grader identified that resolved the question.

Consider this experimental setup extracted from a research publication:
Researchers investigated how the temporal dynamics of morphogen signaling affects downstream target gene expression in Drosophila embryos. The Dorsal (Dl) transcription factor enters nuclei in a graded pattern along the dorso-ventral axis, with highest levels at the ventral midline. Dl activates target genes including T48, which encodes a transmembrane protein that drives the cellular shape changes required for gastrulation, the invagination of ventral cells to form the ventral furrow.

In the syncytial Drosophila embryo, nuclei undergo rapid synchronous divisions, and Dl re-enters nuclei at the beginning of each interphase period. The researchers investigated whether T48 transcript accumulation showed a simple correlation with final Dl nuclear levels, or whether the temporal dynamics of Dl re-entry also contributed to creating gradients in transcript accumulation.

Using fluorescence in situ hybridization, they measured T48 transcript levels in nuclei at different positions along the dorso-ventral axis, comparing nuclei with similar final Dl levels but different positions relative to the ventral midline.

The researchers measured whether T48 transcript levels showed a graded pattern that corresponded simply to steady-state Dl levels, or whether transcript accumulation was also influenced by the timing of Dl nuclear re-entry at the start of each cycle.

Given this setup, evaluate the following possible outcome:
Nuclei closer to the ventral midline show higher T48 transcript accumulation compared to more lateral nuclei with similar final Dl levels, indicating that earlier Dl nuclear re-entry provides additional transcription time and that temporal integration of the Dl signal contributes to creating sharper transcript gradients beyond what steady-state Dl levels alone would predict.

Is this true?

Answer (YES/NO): YES